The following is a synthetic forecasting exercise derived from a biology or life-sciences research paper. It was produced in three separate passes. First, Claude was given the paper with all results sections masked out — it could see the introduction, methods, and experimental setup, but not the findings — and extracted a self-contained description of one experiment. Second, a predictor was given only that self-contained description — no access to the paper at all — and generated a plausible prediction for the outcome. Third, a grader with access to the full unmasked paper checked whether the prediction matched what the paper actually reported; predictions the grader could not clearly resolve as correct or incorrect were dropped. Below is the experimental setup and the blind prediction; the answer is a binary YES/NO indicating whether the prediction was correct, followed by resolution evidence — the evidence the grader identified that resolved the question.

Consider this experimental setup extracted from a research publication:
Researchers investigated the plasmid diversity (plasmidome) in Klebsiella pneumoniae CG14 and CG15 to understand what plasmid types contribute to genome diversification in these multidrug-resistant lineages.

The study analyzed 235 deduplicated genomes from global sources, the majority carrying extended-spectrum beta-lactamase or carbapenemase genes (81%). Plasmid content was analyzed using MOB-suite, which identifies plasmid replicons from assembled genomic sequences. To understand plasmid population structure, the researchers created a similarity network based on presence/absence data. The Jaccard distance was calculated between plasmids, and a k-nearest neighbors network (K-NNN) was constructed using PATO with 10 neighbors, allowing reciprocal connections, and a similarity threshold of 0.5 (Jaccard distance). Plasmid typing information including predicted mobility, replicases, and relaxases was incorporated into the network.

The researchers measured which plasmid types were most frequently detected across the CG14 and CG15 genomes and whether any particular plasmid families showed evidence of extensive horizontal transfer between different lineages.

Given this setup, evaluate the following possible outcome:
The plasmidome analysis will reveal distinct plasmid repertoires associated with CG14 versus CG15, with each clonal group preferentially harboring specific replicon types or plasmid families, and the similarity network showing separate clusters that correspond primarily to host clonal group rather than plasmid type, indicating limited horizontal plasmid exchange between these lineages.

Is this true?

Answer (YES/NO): NO